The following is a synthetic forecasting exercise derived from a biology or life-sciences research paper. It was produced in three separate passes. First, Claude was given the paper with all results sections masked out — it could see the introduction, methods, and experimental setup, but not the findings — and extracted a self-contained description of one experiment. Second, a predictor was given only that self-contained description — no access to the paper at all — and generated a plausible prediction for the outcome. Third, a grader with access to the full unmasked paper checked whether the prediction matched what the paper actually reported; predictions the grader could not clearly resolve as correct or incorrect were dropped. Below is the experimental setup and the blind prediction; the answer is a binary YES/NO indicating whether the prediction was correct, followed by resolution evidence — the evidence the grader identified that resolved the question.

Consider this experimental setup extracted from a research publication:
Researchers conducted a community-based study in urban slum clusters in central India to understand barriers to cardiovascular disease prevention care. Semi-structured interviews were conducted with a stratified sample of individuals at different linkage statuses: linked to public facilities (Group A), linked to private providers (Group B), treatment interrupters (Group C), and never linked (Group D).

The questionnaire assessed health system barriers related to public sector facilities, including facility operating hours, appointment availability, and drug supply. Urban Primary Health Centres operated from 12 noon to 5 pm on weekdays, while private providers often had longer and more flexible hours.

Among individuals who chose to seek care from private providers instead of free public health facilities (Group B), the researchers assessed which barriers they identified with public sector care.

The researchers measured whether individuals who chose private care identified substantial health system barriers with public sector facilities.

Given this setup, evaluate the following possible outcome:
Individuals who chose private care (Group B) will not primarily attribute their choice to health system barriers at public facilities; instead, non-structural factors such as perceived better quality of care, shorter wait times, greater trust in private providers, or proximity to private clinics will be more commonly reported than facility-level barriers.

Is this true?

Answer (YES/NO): NO